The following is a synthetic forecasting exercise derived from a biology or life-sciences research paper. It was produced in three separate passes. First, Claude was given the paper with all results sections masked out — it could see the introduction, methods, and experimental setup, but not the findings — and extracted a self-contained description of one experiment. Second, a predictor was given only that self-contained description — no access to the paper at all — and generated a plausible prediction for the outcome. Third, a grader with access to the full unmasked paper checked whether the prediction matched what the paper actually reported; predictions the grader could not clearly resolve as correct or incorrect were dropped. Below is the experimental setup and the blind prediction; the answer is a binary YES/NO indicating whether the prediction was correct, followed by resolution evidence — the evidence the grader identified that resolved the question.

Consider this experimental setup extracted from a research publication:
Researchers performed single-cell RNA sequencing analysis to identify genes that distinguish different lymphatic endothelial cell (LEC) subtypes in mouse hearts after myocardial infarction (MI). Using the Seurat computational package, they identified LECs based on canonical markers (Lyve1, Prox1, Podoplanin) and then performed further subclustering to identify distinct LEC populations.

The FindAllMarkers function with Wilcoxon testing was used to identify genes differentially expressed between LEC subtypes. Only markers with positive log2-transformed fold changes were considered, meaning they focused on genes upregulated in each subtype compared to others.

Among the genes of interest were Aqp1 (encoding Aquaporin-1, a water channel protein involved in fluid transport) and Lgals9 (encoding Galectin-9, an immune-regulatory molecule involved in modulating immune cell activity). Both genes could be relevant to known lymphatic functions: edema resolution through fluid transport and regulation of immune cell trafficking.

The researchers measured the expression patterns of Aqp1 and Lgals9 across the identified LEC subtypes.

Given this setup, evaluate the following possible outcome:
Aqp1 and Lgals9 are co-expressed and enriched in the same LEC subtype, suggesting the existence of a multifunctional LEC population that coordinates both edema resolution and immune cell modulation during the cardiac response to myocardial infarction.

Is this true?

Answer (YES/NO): NO